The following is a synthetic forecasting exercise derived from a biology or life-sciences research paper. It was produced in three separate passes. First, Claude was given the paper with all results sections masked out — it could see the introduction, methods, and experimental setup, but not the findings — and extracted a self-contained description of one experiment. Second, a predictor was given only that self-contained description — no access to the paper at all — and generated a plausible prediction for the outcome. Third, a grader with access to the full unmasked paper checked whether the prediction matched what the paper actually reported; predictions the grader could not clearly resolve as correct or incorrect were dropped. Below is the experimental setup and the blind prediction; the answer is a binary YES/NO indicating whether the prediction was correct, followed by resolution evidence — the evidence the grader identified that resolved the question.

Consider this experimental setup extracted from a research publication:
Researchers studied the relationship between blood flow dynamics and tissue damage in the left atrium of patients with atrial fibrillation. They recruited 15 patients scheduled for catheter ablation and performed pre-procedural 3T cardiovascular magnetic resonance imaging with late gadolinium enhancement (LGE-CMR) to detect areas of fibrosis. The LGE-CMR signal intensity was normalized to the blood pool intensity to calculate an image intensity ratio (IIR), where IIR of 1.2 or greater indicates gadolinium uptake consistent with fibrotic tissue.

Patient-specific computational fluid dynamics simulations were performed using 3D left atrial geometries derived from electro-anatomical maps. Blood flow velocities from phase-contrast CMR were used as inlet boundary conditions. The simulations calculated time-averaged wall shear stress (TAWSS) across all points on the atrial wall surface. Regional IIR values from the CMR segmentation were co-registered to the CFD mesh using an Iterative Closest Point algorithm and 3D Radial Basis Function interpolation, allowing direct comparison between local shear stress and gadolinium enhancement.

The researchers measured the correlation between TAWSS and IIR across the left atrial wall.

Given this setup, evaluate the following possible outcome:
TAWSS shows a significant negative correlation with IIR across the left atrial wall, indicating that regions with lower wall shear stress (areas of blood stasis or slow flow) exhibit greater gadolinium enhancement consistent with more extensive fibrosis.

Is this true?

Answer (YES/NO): NO